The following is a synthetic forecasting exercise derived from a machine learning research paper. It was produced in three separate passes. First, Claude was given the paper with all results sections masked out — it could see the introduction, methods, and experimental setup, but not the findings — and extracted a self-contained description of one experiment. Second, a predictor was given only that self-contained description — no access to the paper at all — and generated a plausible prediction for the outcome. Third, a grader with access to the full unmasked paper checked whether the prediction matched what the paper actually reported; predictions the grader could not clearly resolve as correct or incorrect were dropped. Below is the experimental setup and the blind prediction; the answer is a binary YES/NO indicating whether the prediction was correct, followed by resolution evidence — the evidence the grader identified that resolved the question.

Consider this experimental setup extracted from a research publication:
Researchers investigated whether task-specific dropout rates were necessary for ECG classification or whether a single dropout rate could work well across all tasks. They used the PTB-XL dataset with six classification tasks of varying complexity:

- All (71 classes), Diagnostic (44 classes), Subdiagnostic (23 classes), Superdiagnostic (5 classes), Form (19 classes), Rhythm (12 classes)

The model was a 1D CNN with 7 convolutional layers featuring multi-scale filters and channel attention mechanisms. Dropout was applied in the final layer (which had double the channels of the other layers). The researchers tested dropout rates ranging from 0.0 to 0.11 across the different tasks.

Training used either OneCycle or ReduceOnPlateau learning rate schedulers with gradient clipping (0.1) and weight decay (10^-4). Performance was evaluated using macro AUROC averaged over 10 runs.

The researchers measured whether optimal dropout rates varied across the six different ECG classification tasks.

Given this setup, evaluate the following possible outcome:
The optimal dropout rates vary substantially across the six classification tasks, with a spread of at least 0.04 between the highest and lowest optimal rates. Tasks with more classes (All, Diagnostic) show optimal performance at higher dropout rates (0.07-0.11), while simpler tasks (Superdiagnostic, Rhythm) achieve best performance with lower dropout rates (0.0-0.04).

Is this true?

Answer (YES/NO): NO